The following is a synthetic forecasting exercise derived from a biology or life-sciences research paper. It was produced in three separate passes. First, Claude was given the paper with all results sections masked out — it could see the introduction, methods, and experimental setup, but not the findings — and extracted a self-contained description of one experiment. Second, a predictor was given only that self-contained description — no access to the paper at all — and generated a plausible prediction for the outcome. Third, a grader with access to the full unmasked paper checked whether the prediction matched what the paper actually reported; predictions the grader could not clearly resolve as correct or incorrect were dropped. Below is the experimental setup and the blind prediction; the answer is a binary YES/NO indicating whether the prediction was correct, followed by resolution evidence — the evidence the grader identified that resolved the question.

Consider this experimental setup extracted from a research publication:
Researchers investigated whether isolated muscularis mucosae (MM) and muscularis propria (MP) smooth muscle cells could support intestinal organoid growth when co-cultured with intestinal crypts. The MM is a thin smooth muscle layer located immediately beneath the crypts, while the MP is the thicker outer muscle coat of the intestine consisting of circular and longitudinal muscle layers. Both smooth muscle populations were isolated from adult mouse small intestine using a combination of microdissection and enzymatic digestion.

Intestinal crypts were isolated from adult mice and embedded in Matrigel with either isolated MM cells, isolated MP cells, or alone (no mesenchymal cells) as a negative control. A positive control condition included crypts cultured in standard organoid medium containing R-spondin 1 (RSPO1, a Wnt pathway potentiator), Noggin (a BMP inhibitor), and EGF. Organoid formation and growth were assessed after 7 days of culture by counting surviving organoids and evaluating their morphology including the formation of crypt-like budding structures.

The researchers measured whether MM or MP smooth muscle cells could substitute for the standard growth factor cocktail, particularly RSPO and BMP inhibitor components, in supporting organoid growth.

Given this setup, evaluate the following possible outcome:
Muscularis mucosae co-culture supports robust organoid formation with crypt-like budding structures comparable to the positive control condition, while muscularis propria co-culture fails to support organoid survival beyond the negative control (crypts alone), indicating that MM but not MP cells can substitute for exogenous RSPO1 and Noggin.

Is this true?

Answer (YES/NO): NO